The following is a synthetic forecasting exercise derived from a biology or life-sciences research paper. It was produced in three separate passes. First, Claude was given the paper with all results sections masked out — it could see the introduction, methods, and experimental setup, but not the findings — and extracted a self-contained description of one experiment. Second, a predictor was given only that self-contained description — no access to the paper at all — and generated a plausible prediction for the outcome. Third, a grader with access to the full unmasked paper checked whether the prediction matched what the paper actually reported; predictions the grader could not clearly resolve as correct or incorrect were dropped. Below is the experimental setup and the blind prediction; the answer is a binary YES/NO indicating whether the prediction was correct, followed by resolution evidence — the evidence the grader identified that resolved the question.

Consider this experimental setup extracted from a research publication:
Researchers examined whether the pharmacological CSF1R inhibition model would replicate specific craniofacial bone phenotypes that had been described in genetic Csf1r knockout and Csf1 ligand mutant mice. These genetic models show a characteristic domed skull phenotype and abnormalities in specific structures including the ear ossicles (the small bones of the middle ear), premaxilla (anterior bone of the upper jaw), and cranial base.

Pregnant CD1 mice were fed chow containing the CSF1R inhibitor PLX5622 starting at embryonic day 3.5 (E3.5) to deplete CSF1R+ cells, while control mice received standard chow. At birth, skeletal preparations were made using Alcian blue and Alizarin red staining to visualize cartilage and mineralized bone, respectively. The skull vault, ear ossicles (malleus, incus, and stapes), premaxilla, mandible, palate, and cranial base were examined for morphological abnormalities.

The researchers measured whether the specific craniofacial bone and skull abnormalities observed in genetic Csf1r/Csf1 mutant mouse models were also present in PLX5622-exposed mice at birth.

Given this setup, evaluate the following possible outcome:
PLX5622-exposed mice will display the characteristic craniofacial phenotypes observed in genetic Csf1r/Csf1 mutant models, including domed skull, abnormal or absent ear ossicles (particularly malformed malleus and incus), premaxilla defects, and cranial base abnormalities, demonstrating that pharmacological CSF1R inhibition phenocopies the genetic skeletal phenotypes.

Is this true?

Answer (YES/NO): YES